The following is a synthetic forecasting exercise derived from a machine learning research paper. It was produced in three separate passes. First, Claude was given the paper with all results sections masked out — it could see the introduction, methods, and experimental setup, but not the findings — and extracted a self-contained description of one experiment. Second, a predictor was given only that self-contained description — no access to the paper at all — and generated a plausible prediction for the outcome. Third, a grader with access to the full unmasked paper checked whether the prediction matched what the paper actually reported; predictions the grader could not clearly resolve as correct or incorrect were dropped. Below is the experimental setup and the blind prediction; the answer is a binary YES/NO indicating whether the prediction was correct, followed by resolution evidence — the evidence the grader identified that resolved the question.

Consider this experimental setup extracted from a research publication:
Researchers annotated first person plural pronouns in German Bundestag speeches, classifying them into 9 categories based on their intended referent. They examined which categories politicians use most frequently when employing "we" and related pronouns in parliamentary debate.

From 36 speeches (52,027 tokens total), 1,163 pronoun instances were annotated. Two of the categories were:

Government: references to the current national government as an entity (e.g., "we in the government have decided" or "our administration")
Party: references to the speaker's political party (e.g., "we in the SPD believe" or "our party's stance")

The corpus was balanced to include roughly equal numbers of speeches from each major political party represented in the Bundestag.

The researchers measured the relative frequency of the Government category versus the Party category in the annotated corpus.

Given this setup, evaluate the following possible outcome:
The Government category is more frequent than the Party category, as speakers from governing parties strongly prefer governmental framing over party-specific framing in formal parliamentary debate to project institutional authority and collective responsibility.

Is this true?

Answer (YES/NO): YES